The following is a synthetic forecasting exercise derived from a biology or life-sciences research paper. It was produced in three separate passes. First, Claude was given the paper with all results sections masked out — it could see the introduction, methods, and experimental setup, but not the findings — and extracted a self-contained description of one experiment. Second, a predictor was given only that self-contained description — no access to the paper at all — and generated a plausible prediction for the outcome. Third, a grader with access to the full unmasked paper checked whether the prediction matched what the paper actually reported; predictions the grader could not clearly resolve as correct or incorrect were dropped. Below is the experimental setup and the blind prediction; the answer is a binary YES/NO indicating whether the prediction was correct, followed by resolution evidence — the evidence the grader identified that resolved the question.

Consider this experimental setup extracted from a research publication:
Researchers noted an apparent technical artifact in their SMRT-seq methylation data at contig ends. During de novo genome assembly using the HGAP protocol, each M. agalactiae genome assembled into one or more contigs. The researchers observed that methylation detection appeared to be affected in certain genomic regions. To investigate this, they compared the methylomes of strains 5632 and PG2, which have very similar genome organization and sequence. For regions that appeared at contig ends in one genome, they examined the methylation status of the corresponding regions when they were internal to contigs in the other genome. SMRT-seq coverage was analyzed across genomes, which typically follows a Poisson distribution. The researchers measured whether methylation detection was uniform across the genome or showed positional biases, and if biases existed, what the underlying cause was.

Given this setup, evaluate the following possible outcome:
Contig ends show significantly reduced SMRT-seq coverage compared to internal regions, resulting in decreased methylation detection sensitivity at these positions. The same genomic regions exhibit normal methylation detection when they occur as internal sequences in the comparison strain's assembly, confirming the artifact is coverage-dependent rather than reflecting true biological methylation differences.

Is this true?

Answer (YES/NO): YES